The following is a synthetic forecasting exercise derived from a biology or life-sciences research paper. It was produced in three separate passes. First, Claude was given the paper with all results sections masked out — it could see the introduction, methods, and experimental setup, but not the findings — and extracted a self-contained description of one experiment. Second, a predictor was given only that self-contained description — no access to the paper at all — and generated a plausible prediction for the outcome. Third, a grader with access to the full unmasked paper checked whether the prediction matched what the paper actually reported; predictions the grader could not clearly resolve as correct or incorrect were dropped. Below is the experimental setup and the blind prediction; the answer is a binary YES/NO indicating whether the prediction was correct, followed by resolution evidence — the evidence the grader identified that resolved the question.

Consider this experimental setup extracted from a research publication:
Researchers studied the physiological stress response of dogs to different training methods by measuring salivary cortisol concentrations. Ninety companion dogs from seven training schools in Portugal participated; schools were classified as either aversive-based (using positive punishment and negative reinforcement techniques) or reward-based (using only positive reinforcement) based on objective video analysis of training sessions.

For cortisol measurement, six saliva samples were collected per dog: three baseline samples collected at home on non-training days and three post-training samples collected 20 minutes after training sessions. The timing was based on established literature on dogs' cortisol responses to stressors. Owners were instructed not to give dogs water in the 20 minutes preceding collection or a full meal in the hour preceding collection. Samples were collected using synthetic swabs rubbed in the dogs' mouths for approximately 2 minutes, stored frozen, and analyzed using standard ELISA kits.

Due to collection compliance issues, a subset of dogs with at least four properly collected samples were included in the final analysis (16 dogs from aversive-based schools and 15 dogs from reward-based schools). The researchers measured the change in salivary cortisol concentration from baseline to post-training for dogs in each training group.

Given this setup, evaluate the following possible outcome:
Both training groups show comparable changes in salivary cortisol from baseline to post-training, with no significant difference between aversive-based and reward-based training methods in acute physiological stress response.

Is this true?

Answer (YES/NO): NO